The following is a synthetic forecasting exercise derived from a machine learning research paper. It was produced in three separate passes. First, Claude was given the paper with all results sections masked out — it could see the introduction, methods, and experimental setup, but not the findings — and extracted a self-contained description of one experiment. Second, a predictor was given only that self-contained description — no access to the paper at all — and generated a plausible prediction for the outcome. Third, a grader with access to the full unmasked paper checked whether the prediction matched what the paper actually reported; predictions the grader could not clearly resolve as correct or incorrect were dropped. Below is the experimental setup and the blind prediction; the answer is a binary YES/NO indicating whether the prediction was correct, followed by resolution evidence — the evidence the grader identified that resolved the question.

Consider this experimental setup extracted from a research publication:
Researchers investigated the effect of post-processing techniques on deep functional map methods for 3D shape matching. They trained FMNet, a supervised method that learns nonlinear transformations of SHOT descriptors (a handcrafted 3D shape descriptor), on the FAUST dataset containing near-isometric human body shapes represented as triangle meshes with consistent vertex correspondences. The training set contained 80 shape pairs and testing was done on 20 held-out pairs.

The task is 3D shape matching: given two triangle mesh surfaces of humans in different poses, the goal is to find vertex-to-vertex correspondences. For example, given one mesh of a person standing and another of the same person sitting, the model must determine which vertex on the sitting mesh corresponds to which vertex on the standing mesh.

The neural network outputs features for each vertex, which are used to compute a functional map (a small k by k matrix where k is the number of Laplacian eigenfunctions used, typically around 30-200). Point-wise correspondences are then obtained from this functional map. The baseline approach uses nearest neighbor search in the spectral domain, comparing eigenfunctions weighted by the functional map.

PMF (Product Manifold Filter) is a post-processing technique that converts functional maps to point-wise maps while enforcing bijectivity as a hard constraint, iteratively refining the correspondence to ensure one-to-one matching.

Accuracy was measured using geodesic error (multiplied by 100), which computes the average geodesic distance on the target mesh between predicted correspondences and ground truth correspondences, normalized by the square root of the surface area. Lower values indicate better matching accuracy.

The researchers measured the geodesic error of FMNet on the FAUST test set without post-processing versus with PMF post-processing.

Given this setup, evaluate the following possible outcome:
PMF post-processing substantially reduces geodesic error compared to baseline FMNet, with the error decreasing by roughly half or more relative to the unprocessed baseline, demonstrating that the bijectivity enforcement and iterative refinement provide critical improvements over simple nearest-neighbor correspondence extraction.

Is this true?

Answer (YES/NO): NO